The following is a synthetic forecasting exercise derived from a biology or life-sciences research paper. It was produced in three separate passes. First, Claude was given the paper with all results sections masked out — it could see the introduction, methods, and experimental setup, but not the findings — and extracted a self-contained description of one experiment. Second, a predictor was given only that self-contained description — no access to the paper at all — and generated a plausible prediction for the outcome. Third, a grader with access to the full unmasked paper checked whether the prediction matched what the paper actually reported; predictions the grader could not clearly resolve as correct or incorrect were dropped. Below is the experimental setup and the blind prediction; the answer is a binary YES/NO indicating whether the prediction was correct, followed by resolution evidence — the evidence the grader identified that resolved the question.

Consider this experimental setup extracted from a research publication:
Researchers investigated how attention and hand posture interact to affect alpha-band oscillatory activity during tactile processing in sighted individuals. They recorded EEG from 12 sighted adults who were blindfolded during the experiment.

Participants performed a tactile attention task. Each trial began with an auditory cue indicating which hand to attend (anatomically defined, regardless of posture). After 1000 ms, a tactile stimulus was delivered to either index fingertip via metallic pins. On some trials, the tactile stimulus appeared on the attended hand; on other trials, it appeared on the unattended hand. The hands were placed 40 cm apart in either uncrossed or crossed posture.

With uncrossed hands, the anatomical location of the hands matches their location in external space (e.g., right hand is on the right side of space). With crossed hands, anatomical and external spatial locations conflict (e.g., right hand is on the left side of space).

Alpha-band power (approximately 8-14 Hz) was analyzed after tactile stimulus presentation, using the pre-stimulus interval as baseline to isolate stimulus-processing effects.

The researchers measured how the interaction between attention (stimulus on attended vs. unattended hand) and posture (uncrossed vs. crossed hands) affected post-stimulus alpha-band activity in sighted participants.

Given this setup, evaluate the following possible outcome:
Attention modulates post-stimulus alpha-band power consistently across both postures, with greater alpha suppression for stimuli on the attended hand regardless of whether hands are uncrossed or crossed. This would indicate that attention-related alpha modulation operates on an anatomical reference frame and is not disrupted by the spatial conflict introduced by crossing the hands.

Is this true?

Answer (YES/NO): NO